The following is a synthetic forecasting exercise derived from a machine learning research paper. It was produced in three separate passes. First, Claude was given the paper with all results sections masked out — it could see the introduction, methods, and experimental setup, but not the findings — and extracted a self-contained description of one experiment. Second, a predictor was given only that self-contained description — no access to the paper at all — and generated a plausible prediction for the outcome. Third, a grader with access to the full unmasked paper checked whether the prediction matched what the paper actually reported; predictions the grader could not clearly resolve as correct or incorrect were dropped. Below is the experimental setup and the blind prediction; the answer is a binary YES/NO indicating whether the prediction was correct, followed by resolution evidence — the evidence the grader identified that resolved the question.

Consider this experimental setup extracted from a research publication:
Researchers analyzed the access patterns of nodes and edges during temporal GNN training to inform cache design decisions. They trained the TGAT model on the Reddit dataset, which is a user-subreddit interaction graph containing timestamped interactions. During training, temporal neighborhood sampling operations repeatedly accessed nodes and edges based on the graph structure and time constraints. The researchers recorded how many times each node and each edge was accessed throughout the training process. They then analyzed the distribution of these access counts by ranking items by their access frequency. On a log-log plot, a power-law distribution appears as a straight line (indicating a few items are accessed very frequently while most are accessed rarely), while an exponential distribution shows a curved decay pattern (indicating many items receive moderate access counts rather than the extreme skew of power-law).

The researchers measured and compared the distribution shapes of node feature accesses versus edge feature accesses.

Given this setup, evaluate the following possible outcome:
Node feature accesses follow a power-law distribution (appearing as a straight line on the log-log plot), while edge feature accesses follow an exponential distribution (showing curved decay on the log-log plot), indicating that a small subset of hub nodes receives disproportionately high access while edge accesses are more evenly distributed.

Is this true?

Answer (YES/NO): YES